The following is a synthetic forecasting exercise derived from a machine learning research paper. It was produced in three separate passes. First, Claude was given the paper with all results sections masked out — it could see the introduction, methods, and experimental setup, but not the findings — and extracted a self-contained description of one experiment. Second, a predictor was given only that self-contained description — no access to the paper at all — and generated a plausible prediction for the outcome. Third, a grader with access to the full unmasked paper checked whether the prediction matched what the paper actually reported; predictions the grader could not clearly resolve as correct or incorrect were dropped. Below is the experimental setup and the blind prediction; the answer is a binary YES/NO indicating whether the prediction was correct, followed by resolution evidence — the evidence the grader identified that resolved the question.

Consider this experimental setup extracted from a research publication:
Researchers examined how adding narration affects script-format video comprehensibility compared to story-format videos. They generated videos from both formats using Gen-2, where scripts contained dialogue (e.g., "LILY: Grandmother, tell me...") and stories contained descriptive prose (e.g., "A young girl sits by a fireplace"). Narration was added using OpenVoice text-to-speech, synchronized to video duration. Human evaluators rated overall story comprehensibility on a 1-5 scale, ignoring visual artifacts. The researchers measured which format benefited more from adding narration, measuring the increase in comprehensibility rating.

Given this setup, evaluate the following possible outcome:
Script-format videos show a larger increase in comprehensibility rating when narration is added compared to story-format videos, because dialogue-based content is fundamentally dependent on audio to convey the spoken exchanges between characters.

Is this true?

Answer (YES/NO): NO